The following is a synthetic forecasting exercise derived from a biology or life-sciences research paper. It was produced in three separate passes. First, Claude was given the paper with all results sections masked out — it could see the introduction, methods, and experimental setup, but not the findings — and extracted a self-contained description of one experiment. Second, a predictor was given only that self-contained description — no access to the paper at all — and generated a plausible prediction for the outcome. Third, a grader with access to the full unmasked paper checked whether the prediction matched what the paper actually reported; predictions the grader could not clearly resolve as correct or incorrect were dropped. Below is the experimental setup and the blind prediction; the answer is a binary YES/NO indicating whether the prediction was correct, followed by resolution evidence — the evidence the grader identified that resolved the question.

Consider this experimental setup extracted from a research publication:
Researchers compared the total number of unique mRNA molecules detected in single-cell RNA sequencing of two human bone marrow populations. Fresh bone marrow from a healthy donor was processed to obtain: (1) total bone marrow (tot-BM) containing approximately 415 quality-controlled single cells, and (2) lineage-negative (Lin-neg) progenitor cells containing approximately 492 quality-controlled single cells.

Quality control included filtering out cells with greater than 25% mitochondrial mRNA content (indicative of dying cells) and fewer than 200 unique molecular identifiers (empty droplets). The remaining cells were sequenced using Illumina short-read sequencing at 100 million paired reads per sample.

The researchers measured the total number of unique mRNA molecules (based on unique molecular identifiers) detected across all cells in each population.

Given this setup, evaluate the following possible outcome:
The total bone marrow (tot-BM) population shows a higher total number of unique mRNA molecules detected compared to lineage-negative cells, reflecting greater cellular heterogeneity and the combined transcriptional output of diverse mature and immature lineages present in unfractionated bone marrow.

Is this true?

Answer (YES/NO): NO